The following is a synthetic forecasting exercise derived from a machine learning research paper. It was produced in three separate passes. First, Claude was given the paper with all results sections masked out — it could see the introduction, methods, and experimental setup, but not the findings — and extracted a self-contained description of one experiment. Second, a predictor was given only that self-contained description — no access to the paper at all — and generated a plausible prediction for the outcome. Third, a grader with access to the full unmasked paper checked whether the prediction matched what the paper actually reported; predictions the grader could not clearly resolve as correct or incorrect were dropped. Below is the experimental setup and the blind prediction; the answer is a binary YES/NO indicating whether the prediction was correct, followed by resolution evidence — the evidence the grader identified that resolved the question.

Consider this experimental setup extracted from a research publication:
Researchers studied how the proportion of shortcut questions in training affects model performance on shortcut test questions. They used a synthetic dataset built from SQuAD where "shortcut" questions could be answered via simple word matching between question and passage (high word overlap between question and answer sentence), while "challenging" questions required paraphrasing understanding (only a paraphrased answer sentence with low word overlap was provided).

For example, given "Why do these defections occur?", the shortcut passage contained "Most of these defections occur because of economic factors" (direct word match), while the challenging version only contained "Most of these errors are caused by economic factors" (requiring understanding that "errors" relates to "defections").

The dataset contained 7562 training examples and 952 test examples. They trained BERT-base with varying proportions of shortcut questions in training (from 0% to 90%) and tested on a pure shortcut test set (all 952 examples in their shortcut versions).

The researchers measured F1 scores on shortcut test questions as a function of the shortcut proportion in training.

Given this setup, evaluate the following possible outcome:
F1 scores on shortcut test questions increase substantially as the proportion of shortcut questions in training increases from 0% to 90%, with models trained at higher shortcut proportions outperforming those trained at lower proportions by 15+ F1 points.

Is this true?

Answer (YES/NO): NO